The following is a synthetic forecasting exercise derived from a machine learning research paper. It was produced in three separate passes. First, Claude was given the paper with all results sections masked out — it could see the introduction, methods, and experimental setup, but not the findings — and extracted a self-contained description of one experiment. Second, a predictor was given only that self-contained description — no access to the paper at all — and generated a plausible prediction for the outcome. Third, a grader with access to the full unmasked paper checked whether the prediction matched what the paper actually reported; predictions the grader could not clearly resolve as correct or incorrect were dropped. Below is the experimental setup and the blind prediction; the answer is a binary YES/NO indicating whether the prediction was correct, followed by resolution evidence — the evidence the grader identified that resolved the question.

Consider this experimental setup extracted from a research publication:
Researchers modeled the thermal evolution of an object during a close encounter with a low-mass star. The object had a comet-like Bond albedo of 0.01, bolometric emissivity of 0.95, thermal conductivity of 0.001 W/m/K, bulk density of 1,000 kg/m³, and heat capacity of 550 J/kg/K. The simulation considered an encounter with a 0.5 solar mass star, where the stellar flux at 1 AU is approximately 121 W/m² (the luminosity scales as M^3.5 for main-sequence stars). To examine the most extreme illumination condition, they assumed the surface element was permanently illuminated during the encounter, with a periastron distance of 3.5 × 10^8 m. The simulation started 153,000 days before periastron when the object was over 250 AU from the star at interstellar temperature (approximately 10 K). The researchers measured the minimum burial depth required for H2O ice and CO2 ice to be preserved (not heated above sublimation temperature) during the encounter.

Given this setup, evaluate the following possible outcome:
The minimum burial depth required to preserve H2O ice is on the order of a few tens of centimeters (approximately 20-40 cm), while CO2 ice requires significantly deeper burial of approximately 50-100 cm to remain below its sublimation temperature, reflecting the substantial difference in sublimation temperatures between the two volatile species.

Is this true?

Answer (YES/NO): YES